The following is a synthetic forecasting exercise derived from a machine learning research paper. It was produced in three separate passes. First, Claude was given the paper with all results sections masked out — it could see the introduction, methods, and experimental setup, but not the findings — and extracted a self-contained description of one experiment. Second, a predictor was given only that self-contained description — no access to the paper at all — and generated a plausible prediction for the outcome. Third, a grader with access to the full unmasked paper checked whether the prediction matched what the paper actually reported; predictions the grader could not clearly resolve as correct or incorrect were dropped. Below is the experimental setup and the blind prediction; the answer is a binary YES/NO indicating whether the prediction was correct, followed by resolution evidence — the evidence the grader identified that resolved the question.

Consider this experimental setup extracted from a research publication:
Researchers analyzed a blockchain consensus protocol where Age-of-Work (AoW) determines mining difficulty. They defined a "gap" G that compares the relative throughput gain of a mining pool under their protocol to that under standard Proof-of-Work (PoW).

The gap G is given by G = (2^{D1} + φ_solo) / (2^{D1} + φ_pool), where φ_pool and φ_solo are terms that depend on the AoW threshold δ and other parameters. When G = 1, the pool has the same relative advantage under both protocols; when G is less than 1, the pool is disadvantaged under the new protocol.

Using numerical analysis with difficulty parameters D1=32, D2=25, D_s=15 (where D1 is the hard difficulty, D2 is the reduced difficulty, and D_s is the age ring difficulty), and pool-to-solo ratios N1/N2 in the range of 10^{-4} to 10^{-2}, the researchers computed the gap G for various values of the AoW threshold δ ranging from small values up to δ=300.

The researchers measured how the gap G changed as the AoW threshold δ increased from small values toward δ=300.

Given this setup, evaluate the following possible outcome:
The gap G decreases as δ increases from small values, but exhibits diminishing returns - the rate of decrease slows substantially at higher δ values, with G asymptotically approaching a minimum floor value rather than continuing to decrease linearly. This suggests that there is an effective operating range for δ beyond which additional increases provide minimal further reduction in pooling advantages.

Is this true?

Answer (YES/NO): NO